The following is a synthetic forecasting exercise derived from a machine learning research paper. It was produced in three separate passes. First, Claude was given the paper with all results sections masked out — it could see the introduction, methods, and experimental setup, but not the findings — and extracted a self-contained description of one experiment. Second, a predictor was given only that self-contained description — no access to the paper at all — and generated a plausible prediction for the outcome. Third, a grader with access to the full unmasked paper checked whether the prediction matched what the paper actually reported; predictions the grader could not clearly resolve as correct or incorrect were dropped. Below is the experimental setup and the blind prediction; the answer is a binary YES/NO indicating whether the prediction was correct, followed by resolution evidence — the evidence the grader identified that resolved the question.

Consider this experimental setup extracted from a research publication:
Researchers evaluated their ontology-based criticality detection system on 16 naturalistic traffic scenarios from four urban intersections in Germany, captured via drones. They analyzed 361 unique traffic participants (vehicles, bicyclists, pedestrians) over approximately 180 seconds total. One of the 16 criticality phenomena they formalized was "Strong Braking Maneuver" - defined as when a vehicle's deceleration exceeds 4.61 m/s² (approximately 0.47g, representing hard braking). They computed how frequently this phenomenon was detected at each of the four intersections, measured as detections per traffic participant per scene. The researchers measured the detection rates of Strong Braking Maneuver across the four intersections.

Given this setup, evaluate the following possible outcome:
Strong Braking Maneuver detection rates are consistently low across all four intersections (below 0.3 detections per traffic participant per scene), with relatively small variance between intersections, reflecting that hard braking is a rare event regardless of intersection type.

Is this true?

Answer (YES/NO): YES